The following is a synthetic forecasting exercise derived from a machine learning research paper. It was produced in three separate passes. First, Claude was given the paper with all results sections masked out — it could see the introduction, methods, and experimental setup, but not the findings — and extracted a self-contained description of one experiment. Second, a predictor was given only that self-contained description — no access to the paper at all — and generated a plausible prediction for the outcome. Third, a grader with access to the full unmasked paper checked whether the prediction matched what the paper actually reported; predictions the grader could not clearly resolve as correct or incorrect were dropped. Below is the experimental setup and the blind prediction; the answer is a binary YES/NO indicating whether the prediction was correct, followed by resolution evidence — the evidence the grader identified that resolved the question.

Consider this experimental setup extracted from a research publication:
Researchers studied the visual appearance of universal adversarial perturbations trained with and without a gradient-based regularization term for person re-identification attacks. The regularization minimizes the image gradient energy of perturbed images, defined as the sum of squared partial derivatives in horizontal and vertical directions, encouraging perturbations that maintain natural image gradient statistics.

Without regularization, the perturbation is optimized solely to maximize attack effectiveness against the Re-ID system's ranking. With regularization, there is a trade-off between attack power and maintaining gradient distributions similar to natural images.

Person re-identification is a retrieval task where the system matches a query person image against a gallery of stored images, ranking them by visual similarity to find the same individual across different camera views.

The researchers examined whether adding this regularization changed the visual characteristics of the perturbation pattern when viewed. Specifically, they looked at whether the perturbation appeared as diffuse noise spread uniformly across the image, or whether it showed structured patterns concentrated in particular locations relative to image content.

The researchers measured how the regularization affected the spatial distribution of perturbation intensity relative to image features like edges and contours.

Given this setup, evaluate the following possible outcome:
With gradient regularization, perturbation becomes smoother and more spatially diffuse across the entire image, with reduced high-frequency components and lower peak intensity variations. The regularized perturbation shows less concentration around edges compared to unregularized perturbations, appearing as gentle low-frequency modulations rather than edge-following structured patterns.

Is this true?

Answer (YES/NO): NO